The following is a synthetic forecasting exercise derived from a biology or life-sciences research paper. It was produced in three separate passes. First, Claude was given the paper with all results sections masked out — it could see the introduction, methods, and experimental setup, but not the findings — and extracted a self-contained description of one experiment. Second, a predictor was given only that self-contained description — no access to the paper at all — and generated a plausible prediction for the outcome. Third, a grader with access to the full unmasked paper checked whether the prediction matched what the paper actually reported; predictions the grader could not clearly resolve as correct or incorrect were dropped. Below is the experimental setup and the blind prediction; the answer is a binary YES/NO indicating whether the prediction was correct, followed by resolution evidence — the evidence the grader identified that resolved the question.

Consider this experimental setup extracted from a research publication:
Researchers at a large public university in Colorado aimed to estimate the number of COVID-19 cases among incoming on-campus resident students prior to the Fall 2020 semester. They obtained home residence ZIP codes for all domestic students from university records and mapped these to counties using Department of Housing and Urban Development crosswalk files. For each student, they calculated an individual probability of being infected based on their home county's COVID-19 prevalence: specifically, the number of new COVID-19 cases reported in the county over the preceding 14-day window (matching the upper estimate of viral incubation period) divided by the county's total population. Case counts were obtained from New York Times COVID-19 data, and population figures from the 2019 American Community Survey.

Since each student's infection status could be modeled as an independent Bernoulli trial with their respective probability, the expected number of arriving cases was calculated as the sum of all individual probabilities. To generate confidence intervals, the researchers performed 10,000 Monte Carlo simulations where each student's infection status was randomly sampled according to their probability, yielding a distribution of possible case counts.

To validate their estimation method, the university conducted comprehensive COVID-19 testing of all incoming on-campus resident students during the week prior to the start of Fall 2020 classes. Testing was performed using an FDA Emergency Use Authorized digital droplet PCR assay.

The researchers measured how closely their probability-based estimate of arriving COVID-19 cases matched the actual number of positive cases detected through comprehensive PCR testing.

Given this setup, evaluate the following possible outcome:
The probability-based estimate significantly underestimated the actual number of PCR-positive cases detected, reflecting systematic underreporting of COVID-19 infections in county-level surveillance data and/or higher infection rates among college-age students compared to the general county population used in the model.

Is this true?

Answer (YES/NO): NO